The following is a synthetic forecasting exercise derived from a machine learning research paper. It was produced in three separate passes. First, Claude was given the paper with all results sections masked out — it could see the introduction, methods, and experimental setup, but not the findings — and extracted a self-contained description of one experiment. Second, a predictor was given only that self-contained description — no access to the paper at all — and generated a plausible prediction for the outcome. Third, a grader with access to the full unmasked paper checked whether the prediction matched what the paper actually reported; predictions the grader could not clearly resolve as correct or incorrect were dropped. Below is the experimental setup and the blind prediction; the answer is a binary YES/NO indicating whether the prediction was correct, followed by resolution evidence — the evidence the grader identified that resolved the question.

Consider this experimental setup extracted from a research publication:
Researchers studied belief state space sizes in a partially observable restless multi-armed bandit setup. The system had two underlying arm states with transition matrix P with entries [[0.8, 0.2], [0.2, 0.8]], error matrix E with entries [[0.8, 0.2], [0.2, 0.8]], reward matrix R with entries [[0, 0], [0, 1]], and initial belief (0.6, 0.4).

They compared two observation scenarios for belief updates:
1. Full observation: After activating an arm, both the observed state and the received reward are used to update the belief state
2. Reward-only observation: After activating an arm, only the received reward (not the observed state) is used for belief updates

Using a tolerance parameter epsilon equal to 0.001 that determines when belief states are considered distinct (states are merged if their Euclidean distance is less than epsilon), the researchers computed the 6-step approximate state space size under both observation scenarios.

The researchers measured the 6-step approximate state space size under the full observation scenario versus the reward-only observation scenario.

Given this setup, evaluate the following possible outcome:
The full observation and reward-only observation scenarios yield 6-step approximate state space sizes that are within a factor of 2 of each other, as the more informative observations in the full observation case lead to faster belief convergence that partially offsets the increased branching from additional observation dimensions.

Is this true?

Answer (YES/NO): NO